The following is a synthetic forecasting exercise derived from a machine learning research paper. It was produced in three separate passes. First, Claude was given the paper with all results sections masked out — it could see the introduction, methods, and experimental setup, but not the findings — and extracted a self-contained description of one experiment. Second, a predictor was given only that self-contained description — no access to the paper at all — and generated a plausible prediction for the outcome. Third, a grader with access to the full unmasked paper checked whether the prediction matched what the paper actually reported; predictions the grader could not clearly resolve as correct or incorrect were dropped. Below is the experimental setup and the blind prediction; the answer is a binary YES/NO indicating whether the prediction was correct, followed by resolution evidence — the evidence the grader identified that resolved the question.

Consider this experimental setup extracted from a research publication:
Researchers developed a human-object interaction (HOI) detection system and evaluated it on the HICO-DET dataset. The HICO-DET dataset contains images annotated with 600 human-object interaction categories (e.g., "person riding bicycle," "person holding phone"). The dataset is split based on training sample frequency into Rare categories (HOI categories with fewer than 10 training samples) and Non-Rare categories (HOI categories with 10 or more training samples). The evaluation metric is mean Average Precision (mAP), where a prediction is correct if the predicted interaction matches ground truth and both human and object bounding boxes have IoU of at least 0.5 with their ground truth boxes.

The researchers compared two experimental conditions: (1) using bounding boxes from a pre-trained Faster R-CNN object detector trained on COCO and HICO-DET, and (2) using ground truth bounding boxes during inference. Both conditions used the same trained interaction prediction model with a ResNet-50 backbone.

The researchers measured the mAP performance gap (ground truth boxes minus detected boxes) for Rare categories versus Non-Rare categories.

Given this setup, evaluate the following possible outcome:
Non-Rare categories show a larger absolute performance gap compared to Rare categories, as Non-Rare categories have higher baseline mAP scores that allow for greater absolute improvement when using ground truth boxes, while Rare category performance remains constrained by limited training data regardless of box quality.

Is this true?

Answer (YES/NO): YES